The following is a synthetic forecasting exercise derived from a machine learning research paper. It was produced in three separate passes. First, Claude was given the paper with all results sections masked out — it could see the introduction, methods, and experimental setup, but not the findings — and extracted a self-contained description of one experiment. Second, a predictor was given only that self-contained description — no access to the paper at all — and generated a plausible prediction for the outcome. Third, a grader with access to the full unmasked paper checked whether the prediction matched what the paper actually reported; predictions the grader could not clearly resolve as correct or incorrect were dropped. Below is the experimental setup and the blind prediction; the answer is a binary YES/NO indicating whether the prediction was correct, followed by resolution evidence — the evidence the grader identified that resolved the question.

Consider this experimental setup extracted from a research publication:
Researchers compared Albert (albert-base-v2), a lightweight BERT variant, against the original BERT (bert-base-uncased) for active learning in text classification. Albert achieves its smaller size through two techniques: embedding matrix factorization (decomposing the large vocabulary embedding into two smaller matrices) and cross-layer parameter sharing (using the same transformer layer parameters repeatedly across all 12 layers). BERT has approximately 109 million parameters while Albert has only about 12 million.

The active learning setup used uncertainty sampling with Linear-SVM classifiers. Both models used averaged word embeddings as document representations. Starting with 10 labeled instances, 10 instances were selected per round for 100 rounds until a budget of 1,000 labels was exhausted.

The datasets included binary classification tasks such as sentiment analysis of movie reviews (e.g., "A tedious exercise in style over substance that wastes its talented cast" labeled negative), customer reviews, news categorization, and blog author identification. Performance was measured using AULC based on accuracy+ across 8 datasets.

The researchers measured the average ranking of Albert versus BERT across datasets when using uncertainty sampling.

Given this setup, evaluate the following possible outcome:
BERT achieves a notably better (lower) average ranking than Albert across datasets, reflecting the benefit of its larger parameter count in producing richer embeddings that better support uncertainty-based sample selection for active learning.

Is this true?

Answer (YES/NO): YES